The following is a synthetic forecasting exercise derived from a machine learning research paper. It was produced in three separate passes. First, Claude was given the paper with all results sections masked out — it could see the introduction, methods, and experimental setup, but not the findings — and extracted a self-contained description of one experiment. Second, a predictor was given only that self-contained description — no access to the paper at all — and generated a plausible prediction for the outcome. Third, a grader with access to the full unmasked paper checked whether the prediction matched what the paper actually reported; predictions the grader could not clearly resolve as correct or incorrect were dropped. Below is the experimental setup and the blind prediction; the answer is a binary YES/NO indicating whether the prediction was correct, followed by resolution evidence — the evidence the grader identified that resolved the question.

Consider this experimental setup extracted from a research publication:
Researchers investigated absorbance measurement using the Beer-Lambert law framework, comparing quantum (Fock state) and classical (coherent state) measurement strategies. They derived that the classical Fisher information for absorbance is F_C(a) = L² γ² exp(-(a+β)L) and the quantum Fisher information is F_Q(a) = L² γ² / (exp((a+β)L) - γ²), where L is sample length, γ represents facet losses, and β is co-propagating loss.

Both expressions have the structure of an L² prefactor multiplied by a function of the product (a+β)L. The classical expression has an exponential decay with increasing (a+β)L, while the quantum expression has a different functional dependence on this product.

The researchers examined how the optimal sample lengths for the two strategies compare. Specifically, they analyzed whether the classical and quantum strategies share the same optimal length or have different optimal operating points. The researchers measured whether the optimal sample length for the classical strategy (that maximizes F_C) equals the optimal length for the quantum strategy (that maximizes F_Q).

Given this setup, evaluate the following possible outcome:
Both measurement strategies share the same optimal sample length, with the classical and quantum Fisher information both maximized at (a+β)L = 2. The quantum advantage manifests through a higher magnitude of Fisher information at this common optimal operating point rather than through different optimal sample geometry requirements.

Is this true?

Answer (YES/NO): NO